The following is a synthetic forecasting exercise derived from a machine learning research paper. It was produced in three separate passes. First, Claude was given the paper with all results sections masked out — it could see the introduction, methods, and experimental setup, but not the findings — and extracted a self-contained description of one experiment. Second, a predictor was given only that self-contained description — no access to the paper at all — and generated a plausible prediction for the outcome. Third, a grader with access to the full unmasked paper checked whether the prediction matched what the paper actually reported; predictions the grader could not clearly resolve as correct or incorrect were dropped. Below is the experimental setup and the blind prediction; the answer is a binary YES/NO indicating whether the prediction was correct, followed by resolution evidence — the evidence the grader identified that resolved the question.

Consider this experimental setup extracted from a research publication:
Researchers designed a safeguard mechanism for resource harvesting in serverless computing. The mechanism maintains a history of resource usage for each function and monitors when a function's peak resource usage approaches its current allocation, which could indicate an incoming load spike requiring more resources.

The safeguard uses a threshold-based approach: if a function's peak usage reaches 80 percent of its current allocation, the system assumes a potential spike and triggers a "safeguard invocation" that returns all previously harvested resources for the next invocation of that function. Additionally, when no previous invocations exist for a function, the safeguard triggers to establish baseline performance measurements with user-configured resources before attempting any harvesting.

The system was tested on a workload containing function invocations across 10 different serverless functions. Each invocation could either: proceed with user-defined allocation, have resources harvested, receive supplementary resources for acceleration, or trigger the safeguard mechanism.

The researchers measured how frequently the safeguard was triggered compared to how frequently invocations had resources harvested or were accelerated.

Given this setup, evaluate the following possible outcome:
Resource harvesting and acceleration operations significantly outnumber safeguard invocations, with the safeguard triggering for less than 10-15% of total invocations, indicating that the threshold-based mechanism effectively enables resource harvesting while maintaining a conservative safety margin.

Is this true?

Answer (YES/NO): NO